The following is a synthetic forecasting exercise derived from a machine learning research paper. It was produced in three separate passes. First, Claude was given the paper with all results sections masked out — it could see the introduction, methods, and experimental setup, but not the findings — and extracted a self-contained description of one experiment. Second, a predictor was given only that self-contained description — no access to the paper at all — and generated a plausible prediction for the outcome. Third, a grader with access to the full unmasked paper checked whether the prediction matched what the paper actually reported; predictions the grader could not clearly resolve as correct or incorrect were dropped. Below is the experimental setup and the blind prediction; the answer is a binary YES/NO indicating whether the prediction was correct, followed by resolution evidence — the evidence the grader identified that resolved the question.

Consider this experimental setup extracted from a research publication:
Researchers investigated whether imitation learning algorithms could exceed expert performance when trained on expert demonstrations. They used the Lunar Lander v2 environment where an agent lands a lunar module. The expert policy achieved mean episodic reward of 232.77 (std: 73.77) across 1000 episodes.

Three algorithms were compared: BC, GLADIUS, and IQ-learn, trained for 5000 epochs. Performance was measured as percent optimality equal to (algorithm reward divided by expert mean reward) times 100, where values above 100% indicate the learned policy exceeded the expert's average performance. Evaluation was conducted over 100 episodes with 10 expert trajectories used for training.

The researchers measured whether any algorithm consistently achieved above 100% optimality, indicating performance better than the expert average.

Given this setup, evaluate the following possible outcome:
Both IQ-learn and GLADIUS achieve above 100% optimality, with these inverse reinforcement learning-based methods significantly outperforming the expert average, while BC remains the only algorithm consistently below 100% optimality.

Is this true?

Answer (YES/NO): NO